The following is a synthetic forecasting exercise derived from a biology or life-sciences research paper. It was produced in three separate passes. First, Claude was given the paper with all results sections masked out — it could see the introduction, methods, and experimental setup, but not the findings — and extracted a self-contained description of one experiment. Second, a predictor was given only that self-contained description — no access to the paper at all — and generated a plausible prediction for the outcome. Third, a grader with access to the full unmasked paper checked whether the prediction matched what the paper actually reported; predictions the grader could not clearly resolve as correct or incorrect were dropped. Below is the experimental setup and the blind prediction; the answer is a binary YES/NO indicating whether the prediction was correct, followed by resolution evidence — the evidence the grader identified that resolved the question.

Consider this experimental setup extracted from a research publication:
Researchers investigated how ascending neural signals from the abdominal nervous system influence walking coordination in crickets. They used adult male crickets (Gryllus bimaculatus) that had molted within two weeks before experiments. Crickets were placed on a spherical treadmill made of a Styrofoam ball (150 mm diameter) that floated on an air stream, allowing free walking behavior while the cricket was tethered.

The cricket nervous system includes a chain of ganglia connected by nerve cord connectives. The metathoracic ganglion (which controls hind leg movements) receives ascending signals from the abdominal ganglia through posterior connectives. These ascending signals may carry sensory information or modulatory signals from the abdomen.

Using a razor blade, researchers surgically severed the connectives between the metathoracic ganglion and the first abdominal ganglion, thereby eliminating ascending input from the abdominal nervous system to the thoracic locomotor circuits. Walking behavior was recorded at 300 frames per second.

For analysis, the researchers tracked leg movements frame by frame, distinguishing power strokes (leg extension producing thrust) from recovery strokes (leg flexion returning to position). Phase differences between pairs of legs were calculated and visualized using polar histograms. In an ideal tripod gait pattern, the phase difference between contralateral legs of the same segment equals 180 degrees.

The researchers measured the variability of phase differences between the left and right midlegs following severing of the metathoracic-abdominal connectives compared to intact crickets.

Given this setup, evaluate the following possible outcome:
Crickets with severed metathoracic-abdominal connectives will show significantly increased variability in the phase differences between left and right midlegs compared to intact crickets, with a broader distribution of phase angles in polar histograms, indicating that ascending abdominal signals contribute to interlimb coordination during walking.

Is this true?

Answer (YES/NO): YES